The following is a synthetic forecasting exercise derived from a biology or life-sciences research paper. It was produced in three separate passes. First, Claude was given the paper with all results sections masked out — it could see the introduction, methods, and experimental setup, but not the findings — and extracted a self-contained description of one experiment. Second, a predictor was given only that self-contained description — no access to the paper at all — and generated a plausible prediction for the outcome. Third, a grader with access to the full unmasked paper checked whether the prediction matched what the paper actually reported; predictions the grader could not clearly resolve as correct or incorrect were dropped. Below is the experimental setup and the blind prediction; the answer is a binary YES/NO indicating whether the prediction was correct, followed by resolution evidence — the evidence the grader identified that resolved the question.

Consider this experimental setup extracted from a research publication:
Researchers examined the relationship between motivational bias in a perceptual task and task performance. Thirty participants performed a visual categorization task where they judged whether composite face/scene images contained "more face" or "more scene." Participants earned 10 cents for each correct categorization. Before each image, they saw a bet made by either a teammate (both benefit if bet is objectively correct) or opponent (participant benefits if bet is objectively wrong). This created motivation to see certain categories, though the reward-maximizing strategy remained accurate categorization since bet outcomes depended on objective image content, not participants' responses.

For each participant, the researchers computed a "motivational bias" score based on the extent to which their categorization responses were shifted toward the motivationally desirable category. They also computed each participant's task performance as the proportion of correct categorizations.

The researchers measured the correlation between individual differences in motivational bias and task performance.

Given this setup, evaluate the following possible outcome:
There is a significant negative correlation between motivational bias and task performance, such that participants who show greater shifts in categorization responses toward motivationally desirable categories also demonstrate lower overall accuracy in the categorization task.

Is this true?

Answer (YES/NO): YES